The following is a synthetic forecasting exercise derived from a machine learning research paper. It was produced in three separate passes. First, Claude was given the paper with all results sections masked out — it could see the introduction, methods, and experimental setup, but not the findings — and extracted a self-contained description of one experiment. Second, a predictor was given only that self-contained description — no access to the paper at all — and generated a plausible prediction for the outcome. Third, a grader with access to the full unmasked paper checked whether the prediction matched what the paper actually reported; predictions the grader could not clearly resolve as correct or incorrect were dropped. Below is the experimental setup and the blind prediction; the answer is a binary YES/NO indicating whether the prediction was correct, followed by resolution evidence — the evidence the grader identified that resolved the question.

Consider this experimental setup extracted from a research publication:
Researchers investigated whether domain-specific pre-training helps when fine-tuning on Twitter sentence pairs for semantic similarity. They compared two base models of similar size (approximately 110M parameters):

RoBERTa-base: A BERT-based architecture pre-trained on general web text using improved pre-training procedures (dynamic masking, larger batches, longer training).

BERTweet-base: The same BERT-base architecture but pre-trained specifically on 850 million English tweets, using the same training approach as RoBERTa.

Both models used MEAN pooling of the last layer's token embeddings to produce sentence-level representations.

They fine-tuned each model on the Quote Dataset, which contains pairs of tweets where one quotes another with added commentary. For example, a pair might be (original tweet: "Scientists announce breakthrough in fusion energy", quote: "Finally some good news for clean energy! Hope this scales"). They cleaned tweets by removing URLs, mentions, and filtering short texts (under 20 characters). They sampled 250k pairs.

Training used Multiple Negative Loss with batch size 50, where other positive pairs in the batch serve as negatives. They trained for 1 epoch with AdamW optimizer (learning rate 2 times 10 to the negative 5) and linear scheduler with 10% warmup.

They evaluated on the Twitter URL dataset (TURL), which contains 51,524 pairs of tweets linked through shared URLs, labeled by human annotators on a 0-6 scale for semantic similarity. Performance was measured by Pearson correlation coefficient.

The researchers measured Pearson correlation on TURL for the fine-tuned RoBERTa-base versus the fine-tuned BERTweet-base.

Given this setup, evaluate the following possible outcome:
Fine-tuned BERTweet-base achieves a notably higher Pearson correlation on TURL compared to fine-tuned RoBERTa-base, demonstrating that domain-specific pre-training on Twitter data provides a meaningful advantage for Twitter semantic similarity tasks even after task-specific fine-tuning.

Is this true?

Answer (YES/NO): NO